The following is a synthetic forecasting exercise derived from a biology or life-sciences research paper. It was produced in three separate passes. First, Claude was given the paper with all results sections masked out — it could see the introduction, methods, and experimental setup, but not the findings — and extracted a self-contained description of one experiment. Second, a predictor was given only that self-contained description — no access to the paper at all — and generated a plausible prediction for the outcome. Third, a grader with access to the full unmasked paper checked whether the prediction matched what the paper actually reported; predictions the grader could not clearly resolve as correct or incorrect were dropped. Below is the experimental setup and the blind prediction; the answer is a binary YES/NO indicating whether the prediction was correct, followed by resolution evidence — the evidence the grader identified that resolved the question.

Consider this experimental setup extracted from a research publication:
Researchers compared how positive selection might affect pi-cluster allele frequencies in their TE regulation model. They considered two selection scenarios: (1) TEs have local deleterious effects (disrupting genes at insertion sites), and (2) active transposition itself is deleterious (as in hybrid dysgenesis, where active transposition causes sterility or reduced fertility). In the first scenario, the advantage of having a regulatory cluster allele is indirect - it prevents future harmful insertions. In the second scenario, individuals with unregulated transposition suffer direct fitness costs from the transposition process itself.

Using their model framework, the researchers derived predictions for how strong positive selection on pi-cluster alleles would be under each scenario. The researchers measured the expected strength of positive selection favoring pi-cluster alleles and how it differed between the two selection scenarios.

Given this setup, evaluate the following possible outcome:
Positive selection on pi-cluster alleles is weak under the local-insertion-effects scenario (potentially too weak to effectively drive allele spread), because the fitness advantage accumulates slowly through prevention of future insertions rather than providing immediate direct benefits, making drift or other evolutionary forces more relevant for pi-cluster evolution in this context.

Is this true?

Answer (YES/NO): YES